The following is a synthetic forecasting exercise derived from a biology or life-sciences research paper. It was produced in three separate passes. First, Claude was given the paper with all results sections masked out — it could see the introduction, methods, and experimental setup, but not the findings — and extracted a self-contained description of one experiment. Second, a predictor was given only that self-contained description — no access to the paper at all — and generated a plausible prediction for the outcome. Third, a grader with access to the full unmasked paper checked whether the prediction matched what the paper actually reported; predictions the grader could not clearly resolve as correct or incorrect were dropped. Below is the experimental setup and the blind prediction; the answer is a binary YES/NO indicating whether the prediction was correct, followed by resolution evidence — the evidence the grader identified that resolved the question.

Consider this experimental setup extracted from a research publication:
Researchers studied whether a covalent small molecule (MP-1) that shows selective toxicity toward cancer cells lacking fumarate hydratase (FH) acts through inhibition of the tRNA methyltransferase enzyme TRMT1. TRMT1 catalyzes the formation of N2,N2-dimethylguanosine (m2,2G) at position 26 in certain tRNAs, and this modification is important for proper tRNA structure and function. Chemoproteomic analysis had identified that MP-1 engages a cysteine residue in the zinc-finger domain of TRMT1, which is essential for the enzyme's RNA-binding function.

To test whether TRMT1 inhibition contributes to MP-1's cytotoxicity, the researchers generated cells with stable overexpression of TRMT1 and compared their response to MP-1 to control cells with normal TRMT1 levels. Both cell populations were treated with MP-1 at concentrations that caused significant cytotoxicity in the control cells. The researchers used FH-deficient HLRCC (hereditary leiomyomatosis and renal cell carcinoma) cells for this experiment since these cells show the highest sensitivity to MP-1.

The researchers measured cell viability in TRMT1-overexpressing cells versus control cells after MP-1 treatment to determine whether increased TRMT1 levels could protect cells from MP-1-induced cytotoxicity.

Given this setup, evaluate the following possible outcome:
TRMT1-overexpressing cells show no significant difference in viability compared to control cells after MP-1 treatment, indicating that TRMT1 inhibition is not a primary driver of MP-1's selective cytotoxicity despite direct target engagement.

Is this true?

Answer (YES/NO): NO